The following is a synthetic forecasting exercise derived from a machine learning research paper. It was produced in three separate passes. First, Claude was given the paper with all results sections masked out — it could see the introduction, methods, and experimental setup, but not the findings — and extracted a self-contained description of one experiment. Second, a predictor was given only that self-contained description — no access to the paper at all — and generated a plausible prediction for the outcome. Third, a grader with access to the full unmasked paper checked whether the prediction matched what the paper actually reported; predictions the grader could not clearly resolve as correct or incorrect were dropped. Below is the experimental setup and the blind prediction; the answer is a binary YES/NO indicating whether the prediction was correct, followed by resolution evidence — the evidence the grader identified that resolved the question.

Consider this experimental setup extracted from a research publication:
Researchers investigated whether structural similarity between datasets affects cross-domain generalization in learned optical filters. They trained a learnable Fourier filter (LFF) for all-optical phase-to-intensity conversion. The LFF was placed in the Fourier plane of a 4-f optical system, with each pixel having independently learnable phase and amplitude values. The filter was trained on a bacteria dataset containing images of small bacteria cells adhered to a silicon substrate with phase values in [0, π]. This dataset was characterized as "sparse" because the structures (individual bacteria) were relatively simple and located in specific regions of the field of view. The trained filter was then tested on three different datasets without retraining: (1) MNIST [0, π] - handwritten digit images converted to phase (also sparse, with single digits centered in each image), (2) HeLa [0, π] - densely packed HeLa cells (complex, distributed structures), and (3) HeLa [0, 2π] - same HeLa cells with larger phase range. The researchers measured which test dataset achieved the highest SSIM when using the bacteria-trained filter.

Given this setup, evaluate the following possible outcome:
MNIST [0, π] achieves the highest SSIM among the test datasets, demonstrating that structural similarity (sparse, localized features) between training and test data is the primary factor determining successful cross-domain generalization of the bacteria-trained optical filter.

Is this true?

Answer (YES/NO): YES